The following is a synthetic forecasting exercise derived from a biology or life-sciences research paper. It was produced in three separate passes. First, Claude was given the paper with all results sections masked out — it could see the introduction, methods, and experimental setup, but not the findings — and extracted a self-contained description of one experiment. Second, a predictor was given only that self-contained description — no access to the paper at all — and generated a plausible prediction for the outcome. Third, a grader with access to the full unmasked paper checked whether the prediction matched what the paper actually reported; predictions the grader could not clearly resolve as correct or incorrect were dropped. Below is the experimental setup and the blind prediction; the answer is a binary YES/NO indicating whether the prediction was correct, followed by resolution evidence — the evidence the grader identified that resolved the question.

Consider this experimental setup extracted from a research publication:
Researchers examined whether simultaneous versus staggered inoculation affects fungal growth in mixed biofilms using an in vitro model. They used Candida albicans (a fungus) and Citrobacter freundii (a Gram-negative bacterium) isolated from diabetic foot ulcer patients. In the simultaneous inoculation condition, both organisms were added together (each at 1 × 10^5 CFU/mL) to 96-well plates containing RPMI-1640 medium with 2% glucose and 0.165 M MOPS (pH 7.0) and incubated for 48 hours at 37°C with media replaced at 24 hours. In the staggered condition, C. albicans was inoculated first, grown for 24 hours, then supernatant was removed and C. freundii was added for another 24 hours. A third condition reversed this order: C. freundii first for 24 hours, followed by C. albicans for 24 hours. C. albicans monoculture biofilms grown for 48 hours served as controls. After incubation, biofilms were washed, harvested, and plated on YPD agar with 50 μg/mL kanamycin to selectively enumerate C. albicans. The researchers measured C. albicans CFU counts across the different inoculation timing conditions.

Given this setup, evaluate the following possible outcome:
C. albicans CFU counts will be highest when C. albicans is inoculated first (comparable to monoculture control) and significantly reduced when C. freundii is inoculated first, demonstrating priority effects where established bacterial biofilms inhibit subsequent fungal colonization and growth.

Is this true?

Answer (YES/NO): YES